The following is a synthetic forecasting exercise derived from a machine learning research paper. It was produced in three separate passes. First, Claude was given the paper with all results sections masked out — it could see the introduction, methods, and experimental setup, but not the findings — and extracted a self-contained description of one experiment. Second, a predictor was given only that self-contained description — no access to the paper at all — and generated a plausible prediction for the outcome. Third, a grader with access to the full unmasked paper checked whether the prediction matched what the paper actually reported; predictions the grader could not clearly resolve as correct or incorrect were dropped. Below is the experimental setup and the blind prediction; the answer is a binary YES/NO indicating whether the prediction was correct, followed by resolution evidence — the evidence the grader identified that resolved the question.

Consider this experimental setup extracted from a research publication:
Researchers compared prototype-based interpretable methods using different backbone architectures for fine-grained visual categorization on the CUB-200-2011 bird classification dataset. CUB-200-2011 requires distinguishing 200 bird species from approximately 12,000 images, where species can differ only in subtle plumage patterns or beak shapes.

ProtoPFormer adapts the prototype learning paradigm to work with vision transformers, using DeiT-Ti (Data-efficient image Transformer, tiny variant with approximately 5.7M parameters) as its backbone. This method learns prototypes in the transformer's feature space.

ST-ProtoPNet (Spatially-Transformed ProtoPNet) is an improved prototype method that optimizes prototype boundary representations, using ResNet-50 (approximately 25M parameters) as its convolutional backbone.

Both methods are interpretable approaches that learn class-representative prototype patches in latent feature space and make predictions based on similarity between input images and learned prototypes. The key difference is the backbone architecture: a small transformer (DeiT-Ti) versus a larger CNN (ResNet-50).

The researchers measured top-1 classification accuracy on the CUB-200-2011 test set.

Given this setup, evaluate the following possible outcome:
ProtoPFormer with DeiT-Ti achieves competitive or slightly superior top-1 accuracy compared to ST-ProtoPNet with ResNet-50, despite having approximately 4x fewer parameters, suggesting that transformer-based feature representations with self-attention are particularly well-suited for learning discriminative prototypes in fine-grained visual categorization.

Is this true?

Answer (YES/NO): NO